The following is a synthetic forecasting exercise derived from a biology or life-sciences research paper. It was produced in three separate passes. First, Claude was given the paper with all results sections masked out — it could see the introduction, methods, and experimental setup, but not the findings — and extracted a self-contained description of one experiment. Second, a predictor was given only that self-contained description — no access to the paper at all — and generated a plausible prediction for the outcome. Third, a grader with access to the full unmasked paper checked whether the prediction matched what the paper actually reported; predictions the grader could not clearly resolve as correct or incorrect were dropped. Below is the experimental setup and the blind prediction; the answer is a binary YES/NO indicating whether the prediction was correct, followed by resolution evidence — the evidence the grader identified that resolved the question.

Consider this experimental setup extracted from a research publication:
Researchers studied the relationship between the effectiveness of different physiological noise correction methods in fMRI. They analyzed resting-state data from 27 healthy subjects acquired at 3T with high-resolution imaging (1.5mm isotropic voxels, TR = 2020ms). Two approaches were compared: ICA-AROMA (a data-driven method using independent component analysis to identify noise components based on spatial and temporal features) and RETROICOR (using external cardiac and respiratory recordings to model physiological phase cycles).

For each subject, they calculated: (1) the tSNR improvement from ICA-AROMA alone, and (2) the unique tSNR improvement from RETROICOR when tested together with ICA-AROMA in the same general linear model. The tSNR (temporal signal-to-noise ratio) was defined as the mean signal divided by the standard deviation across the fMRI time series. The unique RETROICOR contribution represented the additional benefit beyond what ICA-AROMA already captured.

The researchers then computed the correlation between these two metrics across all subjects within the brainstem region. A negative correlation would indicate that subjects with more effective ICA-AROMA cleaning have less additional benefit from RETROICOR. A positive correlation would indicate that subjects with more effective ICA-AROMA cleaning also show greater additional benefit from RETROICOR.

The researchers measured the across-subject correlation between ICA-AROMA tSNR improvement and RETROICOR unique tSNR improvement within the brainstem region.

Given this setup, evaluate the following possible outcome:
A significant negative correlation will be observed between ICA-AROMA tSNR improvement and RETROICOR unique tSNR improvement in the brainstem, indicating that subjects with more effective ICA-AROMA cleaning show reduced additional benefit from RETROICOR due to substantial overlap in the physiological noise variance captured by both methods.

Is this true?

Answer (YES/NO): NO